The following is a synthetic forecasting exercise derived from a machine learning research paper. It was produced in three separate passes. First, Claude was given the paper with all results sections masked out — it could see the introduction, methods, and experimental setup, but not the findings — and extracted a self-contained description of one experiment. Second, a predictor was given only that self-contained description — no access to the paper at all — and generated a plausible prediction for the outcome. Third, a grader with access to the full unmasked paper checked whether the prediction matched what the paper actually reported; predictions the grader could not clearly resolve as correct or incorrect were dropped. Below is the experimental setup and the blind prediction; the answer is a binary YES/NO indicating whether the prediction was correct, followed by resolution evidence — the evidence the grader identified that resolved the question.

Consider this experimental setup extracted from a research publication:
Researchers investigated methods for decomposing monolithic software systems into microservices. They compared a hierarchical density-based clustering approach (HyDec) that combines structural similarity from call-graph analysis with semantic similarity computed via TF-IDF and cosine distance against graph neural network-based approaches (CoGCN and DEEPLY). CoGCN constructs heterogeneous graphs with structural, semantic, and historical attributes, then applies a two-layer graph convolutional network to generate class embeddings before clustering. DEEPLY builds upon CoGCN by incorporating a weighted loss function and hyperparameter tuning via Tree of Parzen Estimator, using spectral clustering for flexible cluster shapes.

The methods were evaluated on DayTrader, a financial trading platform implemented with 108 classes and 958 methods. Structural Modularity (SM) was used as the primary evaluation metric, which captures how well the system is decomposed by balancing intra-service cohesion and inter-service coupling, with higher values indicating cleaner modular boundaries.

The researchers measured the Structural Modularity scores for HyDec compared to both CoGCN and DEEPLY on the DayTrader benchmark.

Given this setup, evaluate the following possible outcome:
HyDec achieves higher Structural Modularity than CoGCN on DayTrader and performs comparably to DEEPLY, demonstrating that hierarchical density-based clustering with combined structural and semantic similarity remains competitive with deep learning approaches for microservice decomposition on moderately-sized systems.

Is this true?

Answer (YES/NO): NO